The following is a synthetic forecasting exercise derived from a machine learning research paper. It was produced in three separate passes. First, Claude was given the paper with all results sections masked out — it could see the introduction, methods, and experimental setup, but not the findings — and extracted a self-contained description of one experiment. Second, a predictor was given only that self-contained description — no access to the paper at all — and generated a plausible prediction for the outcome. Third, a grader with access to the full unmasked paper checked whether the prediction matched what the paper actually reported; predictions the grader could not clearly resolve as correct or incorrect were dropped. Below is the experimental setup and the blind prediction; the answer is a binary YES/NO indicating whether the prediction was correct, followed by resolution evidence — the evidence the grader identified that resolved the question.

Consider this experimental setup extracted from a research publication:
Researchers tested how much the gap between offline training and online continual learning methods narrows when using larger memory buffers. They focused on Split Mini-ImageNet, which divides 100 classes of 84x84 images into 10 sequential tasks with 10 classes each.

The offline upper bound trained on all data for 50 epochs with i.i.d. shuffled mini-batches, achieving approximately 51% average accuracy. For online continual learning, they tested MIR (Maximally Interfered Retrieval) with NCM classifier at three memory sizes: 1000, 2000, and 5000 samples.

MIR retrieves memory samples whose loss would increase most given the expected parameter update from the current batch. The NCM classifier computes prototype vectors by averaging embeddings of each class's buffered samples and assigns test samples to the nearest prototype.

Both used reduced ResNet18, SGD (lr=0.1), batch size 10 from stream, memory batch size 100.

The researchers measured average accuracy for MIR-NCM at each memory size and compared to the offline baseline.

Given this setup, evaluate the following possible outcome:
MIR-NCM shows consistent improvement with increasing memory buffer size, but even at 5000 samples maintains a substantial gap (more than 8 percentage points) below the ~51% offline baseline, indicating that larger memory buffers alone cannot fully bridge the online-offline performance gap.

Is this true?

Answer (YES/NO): YES